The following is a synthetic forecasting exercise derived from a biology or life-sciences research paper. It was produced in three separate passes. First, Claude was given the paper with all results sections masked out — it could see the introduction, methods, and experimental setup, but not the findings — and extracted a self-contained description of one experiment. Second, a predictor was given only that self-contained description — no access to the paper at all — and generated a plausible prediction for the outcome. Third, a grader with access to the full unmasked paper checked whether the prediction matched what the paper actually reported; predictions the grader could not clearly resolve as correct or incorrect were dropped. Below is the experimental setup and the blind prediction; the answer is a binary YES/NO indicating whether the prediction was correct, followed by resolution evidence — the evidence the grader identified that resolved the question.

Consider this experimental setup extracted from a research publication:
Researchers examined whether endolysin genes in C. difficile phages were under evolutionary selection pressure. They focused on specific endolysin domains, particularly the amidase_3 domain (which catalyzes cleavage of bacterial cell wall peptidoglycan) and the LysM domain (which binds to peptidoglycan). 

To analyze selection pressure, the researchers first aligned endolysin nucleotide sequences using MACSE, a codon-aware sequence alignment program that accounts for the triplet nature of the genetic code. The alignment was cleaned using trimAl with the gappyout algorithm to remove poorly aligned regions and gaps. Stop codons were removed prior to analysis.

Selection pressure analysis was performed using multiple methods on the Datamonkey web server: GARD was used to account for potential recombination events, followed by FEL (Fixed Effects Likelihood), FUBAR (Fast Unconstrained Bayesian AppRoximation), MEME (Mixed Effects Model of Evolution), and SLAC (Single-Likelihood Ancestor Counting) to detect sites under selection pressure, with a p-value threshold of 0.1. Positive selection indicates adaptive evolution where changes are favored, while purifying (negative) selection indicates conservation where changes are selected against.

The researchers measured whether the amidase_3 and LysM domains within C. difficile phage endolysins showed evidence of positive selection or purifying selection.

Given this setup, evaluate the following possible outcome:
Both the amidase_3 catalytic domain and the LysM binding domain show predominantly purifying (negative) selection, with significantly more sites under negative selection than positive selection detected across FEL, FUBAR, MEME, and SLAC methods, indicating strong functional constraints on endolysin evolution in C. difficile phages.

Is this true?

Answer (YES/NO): YES